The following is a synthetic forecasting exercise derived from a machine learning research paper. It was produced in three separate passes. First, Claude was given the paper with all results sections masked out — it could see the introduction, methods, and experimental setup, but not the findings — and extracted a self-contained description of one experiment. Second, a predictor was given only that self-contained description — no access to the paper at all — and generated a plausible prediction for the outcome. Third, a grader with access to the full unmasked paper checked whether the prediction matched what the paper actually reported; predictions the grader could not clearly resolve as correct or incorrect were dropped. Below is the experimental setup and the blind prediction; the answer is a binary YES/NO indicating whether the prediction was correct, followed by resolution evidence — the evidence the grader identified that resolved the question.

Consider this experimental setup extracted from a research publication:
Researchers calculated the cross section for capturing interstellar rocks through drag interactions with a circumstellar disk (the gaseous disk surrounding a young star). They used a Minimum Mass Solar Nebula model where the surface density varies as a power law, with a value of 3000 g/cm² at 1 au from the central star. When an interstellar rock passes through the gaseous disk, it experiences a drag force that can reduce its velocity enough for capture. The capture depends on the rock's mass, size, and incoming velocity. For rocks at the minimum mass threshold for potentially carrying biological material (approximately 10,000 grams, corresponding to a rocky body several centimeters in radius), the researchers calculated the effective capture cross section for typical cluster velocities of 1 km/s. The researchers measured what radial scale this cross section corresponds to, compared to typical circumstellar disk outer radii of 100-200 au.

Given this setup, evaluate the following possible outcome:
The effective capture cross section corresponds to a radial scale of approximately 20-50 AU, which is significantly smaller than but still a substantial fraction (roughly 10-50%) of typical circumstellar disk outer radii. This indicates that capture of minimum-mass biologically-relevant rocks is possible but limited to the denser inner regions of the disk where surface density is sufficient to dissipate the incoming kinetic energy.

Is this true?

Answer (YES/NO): NO